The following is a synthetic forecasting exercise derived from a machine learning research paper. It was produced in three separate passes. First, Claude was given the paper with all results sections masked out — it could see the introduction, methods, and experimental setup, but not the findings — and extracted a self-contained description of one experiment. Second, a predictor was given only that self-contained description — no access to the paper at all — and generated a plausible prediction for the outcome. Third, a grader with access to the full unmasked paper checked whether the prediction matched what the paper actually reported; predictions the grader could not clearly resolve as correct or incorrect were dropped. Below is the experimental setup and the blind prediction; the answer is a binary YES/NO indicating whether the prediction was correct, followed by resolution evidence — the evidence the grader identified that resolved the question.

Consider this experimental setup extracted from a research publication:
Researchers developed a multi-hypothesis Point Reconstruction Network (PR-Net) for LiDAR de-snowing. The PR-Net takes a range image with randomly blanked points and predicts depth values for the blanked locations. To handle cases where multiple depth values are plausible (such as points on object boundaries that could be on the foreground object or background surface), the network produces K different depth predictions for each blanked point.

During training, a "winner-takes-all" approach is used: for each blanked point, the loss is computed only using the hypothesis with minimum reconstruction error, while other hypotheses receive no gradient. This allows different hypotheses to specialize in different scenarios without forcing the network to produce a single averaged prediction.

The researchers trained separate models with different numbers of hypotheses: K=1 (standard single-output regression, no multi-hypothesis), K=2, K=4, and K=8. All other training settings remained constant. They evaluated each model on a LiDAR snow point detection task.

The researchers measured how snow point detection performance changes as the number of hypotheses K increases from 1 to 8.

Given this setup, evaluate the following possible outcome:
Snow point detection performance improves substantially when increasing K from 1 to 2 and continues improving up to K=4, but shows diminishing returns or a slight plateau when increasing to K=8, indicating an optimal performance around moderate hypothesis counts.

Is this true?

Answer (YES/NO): NO